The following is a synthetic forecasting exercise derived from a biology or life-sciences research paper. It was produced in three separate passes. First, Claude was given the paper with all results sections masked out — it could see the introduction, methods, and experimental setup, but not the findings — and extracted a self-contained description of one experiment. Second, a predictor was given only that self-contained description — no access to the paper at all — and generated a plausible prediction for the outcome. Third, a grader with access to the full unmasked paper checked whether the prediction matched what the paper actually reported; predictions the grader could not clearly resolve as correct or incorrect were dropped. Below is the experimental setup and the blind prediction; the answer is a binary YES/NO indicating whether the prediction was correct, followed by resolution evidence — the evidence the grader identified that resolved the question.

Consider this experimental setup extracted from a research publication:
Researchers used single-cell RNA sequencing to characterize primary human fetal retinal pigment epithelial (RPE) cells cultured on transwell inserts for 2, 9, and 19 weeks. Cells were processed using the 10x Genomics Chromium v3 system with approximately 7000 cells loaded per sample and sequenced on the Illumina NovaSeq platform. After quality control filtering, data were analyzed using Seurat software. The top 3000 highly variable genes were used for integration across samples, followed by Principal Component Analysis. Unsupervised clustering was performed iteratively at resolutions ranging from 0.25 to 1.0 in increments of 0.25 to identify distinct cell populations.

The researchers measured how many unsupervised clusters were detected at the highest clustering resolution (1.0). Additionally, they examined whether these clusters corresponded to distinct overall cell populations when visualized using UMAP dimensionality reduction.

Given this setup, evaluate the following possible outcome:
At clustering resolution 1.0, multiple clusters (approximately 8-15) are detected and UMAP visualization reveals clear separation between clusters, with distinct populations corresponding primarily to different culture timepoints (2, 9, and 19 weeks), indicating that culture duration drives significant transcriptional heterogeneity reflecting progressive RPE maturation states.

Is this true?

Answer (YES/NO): NO